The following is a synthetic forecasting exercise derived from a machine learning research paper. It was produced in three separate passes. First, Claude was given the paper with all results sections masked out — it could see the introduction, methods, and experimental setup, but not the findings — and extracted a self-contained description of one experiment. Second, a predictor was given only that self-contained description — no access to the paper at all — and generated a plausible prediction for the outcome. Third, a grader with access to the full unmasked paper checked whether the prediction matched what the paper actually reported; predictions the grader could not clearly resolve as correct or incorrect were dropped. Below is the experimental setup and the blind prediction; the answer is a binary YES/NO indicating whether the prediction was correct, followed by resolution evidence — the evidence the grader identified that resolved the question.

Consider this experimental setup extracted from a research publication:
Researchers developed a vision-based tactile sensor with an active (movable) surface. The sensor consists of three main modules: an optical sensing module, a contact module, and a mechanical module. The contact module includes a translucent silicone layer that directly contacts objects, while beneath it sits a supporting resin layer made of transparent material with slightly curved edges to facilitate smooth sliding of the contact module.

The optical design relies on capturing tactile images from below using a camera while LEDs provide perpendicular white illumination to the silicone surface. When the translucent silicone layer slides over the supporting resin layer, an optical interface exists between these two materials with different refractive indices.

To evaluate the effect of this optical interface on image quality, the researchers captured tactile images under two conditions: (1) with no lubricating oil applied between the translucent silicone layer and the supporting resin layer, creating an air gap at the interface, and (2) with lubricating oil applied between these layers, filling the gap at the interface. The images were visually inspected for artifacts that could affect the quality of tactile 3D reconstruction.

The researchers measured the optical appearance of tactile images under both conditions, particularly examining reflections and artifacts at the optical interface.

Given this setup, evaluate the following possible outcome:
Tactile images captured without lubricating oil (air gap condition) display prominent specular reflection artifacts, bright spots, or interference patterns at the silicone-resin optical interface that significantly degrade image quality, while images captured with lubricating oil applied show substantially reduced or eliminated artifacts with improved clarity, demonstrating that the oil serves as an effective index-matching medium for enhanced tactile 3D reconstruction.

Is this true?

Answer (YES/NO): YES